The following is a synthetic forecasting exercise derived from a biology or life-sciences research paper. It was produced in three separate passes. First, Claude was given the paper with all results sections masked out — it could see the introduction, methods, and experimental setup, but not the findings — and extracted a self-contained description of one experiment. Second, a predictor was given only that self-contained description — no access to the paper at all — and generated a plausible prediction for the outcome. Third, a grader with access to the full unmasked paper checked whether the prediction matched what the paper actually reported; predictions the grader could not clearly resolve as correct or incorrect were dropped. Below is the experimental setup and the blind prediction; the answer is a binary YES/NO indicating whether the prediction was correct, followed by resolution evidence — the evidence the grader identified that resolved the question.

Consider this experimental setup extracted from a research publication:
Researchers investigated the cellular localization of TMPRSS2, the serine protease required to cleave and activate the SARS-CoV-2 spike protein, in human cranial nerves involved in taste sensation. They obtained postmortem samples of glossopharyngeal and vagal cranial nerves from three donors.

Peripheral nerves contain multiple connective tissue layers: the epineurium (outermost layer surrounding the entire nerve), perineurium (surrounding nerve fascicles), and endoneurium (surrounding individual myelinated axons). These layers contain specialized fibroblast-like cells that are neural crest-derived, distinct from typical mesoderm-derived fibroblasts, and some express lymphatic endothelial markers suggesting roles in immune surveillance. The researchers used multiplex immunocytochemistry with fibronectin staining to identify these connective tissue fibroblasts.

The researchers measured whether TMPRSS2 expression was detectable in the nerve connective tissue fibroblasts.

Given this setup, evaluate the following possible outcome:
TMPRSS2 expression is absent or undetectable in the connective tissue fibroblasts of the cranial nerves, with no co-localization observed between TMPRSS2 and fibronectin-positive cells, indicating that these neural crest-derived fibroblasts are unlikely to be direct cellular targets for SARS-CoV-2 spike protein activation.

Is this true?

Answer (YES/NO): NO